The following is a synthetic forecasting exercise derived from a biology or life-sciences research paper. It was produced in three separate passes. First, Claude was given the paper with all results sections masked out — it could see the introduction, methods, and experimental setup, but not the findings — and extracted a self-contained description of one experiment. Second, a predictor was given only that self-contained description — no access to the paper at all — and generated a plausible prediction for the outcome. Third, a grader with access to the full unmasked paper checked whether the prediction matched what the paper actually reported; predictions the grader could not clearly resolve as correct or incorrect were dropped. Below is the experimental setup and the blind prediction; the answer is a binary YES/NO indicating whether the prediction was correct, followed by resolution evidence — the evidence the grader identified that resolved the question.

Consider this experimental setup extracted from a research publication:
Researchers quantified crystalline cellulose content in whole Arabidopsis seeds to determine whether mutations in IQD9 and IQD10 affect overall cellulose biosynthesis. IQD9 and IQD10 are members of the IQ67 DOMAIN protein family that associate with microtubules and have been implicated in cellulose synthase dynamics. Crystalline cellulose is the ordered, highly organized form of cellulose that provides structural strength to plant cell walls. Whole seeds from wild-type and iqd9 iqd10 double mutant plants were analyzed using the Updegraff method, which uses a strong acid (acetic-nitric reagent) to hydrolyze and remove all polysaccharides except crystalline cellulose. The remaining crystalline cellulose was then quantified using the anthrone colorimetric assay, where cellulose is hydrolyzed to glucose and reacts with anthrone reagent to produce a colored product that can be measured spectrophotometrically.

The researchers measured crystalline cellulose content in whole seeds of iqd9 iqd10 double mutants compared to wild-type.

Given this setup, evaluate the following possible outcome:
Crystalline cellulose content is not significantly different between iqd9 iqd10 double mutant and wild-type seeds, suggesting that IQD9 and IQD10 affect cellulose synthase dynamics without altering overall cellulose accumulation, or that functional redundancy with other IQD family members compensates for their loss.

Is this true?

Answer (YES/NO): YES